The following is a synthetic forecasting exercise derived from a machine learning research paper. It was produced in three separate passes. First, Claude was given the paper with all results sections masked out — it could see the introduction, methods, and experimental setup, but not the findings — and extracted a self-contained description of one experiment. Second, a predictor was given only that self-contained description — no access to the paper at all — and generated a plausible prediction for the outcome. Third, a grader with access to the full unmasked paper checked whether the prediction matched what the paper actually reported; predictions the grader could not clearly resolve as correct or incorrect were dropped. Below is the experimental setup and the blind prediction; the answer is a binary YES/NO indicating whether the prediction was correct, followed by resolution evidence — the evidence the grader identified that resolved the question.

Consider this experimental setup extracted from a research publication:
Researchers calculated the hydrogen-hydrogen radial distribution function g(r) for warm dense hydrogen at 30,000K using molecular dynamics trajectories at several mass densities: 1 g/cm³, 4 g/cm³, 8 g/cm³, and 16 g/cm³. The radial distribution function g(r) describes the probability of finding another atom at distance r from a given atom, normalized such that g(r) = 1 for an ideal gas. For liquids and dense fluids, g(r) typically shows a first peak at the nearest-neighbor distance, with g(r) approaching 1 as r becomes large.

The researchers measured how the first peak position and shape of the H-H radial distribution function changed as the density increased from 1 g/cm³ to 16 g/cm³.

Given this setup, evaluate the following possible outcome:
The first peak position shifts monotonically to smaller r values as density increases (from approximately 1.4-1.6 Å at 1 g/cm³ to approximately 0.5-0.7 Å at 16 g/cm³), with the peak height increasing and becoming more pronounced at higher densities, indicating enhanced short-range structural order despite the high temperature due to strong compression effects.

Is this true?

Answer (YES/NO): YES